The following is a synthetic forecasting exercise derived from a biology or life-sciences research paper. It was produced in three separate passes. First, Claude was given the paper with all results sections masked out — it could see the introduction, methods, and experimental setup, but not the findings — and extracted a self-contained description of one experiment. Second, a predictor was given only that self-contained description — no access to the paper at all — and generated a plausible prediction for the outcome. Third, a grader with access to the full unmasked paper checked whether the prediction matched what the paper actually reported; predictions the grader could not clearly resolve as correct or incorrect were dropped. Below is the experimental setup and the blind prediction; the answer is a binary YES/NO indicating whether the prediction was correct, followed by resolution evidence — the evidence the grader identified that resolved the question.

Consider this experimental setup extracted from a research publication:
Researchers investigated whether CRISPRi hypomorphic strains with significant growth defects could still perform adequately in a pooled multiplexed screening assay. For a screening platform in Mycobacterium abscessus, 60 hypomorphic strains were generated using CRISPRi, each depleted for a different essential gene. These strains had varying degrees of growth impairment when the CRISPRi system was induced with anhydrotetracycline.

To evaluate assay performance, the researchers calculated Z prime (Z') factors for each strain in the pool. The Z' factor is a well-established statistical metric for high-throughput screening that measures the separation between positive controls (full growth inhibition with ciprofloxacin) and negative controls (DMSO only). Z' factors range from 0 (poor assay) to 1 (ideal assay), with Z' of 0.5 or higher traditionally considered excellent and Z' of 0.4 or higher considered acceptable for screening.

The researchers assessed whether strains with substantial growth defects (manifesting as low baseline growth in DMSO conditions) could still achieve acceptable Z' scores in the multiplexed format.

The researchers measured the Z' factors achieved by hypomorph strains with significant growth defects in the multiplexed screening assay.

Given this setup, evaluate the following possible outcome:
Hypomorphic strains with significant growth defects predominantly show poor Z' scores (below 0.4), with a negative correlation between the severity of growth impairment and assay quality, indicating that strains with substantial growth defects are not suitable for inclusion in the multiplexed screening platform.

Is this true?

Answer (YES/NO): NO